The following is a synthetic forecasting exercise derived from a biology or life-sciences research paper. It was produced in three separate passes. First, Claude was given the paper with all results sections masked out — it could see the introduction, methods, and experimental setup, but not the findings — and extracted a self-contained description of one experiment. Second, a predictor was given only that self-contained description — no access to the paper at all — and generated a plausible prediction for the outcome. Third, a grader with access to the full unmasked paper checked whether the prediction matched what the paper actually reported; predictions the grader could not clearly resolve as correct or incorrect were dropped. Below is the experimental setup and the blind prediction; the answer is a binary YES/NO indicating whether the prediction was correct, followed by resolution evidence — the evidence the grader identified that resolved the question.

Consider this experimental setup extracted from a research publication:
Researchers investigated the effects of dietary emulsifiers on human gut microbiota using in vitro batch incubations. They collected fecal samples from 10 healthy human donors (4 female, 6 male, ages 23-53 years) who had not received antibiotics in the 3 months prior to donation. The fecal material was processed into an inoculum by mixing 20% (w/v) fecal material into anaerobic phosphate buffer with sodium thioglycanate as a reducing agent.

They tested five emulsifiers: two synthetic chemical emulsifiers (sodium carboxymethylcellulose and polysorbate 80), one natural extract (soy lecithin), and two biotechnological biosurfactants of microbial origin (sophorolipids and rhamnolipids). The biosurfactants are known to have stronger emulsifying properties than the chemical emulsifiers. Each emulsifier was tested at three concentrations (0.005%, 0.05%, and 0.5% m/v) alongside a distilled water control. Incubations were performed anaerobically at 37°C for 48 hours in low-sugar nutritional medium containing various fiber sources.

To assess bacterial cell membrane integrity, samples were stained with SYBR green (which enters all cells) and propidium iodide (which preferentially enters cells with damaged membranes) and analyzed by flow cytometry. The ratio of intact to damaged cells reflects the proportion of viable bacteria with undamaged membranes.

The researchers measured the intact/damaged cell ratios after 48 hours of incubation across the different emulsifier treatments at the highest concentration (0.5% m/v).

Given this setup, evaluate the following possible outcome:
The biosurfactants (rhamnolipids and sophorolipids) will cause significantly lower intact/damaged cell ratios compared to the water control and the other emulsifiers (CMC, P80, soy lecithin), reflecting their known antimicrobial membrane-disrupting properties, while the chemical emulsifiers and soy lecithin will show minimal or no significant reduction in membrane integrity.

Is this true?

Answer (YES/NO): NO